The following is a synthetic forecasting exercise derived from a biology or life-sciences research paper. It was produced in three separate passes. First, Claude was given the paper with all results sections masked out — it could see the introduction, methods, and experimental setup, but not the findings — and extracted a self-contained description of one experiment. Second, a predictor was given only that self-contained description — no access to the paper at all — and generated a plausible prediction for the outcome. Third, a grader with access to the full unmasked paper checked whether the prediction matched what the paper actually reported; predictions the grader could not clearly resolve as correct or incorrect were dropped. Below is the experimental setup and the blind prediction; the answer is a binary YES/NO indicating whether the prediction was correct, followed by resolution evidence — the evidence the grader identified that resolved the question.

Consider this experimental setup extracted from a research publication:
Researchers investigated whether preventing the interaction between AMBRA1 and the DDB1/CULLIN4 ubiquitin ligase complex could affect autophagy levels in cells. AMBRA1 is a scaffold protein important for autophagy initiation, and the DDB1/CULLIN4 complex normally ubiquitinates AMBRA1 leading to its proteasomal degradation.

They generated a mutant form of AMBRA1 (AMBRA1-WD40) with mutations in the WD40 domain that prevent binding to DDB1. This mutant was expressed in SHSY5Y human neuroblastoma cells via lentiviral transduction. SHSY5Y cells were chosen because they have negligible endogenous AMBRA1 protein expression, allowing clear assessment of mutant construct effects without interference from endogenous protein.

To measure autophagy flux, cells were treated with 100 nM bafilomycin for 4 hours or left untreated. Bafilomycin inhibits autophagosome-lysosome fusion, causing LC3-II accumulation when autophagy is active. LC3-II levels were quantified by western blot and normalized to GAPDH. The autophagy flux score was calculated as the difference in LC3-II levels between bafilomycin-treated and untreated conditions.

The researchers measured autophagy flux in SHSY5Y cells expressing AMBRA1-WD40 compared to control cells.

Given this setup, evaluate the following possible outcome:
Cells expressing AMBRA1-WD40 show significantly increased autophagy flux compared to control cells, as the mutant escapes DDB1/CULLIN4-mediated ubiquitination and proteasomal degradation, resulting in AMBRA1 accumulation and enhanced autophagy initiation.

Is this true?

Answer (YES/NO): NO